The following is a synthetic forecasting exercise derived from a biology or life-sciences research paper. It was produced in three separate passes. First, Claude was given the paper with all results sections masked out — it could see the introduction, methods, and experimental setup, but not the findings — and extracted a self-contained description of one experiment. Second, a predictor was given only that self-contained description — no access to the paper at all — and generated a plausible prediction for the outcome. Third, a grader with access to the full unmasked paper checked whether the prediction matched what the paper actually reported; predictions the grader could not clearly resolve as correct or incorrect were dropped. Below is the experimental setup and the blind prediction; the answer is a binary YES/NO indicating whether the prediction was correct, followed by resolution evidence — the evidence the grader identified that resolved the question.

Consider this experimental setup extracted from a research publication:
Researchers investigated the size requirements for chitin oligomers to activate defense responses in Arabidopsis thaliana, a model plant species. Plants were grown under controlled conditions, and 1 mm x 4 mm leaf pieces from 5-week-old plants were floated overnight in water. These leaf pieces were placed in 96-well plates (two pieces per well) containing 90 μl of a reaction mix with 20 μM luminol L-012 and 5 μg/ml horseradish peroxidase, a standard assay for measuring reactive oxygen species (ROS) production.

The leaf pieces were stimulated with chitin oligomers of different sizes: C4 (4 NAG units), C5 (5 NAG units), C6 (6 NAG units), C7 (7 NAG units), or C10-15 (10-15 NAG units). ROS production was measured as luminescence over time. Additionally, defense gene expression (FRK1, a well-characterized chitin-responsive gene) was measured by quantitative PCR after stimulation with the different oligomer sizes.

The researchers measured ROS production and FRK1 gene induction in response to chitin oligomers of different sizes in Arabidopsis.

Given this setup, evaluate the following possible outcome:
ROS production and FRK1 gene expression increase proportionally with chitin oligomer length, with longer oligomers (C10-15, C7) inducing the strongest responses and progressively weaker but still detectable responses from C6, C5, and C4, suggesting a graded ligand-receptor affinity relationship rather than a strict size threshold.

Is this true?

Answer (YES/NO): NO